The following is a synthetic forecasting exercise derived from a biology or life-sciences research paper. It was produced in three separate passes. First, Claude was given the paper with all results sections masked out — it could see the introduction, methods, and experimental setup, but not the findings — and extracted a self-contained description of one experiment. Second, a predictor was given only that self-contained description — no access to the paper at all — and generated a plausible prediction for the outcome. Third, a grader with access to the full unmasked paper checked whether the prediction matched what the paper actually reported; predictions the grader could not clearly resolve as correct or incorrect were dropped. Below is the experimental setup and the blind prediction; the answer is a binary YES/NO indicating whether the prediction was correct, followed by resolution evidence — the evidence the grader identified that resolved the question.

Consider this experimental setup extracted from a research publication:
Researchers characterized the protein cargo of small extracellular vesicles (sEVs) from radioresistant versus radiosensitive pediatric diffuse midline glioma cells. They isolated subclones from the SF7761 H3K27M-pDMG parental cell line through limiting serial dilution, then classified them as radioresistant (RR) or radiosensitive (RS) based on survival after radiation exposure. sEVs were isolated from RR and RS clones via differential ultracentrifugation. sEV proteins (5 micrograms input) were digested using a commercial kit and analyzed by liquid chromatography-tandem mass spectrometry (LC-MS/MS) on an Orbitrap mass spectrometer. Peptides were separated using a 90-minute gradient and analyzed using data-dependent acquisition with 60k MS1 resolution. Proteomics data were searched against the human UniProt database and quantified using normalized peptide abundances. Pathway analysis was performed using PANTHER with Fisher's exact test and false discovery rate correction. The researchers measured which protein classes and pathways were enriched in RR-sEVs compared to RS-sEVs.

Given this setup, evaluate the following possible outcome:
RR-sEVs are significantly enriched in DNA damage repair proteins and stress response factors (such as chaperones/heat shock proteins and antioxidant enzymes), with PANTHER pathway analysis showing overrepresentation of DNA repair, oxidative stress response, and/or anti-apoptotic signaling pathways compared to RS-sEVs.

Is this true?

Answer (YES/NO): NO